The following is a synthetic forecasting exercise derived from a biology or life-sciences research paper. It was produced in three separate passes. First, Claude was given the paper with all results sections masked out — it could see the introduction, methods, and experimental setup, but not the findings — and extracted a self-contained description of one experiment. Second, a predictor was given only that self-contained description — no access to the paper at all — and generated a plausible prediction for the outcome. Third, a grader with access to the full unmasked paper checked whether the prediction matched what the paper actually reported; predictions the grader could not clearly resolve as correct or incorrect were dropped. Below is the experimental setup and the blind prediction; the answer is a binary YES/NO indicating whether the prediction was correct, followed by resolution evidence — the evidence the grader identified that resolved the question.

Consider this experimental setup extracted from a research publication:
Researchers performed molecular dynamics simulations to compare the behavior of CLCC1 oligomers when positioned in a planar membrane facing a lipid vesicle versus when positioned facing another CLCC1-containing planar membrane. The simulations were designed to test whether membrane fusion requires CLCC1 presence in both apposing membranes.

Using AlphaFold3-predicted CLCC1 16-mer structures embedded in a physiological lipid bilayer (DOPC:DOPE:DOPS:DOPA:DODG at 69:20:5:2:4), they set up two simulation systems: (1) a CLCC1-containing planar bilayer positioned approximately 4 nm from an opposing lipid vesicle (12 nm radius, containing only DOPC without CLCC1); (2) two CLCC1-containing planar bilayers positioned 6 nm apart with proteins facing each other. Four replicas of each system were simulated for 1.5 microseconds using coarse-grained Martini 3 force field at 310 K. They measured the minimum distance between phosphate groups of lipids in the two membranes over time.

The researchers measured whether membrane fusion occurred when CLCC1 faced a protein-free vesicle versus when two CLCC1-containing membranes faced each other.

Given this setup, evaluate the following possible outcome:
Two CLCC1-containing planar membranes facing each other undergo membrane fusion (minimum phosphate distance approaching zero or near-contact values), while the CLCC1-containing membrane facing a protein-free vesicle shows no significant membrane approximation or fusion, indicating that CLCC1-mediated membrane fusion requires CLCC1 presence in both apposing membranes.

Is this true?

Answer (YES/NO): NO